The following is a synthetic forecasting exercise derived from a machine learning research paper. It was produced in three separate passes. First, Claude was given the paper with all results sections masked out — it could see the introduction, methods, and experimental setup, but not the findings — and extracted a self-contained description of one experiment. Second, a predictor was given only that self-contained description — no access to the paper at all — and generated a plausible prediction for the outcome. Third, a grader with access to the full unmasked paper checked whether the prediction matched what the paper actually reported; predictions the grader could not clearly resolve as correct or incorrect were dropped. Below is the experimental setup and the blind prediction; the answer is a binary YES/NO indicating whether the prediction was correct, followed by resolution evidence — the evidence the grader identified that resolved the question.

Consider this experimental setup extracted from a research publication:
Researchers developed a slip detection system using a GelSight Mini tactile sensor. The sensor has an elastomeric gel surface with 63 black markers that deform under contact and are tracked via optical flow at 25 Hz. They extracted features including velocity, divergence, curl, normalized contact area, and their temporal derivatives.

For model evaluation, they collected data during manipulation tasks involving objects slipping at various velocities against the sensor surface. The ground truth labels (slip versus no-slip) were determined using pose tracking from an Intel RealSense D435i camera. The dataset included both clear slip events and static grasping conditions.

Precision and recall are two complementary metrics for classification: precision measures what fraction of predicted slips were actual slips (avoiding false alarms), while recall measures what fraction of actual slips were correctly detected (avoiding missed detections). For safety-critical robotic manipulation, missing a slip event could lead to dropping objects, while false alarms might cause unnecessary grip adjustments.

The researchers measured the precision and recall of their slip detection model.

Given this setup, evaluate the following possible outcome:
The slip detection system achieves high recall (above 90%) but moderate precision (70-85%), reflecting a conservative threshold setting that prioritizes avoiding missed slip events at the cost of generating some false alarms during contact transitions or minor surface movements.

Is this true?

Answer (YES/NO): NO